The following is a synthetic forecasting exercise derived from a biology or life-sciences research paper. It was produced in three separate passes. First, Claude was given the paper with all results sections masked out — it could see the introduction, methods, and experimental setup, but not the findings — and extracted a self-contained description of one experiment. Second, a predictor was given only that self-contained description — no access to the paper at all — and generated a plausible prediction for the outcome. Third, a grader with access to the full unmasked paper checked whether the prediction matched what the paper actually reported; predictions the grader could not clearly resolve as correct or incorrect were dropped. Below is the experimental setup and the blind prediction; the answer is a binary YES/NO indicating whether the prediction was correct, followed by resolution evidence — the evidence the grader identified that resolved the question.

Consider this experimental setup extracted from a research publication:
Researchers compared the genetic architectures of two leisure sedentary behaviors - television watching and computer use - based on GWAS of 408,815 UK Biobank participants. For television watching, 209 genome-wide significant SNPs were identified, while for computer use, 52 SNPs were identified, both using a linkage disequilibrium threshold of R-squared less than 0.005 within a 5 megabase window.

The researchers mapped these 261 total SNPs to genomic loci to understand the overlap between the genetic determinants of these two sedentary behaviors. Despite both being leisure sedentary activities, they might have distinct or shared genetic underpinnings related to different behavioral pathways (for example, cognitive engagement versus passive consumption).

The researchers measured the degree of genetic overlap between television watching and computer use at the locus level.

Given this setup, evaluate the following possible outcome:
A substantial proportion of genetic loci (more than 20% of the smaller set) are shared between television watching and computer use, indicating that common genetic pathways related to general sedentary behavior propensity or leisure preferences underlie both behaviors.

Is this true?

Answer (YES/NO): YES